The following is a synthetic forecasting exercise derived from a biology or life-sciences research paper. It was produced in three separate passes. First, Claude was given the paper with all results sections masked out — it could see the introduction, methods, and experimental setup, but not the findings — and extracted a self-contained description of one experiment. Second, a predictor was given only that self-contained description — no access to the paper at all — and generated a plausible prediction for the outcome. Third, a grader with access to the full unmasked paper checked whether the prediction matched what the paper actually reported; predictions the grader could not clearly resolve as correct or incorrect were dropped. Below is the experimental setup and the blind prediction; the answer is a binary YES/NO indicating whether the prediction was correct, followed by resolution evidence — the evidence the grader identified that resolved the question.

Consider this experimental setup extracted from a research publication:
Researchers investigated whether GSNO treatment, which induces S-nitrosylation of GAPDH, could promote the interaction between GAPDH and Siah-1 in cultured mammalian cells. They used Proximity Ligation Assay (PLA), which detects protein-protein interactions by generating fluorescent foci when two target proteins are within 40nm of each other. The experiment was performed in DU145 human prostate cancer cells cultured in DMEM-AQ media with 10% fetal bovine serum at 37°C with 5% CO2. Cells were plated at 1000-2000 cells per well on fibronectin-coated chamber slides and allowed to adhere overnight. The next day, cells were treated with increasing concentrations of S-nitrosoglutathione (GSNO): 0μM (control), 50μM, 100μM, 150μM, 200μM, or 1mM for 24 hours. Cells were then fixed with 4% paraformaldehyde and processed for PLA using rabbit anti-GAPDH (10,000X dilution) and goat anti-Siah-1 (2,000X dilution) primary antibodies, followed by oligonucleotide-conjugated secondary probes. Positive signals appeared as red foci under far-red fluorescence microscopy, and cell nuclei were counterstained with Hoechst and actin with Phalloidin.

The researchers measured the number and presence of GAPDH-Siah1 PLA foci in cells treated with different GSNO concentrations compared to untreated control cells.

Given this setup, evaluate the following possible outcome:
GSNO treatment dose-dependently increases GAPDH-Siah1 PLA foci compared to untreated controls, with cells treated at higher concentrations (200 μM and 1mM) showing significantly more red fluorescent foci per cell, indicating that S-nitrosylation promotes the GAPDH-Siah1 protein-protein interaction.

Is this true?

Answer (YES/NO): NO